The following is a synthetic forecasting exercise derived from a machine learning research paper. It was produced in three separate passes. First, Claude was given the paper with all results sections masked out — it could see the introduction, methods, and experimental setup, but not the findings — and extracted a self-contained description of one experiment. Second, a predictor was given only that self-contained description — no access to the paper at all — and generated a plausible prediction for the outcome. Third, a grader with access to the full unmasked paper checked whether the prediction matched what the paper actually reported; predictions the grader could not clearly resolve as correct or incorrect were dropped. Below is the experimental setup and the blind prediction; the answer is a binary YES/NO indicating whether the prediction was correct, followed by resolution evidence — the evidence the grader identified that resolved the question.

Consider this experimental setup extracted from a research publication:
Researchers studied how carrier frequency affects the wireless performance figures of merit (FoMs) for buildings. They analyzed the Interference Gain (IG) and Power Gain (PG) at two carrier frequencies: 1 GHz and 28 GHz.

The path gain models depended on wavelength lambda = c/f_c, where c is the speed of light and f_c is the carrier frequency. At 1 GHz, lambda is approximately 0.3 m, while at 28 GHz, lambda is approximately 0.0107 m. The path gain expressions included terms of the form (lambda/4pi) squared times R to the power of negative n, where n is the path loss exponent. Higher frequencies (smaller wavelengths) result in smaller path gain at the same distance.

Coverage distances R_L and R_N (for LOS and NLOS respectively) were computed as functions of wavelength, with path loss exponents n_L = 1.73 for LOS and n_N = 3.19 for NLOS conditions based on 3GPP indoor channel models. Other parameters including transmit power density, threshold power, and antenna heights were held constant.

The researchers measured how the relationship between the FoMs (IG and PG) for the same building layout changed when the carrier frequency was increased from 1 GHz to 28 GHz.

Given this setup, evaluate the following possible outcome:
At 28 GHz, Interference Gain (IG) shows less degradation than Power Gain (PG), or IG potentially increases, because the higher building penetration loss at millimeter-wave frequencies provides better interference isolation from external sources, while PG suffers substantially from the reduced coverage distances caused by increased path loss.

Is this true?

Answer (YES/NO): NO